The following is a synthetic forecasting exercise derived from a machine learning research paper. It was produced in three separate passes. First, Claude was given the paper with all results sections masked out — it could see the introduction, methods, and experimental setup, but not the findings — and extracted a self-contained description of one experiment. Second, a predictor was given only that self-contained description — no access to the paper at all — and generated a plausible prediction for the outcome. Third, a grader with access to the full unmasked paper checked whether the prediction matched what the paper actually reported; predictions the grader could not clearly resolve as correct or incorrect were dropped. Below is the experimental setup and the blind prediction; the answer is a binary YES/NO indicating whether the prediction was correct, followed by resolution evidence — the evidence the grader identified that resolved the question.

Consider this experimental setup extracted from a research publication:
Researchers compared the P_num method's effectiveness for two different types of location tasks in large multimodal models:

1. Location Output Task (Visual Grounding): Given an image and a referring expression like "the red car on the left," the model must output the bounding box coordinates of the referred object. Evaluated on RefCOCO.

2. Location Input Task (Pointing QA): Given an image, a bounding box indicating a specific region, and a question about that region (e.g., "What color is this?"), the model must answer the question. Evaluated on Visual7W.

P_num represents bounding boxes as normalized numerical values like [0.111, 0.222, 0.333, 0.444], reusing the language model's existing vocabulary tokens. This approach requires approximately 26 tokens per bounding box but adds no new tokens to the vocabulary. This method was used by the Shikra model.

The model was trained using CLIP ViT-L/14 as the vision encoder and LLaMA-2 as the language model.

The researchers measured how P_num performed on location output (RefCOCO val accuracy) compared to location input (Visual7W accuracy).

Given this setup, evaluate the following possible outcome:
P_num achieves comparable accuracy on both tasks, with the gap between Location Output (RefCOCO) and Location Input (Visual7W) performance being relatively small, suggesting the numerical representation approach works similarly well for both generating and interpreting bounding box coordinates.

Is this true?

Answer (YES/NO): NO